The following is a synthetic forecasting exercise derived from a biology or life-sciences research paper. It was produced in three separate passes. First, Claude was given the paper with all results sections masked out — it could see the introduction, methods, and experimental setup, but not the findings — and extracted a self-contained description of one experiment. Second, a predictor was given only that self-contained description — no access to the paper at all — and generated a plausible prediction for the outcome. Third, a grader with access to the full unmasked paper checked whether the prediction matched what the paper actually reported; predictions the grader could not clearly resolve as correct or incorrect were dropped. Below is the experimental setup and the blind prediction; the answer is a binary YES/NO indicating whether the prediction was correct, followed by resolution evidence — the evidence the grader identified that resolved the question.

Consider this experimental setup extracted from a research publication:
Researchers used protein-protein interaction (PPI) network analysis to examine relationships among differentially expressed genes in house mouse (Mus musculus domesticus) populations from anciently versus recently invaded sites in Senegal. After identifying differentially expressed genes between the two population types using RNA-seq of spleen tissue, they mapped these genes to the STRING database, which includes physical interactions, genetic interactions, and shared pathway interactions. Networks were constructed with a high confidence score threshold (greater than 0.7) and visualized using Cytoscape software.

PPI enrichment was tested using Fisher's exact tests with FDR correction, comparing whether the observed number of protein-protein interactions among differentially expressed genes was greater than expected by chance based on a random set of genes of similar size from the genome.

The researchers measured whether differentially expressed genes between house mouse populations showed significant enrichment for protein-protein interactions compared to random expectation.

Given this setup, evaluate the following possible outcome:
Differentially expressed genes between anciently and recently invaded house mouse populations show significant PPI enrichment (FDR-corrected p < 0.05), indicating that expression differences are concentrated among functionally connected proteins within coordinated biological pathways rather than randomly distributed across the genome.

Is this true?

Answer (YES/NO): YES